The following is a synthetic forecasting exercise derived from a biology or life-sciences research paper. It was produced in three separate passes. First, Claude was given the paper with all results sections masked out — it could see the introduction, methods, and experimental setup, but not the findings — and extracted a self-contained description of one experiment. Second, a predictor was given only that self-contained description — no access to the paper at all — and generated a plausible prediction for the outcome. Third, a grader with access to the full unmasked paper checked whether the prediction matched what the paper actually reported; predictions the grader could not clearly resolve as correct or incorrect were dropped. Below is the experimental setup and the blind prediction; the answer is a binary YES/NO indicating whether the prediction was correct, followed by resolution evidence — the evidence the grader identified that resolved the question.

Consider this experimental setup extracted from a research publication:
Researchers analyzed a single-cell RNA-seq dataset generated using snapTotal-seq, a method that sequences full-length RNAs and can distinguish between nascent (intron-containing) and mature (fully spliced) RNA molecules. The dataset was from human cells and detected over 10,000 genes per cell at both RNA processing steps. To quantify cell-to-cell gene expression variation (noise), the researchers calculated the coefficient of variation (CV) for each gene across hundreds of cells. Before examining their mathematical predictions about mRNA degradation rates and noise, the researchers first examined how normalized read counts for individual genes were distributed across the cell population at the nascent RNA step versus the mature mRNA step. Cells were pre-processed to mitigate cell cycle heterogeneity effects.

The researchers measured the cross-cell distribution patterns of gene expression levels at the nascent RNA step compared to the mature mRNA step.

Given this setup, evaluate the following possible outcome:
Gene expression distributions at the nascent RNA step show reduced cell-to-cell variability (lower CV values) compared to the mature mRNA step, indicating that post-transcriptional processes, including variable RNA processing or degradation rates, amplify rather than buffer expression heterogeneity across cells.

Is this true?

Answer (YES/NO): NO